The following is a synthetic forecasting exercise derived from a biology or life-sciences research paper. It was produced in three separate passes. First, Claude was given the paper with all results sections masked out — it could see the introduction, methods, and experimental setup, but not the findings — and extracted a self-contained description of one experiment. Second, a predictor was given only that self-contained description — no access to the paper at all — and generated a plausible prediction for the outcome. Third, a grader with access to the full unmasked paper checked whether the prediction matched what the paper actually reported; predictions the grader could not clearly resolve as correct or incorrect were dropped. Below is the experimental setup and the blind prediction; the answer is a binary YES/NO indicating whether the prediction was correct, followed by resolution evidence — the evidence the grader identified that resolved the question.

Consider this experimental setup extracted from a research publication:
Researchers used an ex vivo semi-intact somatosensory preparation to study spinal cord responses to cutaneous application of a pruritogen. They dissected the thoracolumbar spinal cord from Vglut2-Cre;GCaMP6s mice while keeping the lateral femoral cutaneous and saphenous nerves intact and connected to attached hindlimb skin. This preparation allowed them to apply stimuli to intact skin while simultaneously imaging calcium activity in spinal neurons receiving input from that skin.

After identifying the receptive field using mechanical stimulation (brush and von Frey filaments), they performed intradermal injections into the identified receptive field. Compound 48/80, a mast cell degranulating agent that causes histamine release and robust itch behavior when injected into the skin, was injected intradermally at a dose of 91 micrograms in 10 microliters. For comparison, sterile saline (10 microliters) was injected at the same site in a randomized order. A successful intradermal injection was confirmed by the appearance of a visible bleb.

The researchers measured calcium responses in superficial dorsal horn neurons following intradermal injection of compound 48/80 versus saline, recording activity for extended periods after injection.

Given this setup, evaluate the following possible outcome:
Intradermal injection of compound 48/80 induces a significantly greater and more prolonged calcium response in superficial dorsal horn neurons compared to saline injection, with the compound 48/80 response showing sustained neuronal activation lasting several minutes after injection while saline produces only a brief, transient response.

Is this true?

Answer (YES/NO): YES